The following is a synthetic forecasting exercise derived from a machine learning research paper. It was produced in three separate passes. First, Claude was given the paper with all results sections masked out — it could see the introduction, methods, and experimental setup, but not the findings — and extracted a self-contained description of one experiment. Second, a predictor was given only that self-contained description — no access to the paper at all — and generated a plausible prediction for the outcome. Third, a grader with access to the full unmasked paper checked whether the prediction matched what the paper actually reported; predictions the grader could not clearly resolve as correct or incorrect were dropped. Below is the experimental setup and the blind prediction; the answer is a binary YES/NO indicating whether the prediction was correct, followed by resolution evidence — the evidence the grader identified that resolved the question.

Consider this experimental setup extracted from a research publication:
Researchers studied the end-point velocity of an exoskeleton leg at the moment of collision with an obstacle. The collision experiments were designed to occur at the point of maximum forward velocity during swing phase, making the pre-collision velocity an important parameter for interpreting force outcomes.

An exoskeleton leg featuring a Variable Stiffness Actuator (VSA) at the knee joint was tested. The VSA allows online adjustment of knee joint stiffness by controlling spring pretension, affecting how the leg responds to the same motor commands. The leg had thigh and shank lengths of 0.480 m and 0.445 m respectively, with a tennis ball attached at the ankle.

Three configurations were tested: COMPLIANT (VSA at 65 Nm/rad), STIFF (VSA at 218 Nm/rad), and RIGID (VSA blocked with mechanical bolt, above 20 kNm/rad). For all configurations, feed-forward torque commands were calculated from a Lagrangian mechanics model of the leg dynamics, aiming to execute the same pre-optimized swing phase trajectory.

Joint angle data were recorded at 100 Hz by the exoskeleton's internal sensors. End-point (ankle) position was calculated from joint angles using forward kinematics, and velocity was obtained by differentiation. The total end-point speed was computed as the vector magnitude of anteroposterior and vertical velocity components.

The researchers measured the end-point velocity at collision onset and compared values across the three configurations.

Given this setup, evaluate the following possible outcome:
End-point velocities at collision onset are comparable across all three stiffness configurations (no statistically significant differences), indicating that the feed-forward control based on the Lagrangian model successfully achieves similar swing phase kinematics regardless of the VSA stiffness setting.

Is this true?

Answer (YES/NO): NO